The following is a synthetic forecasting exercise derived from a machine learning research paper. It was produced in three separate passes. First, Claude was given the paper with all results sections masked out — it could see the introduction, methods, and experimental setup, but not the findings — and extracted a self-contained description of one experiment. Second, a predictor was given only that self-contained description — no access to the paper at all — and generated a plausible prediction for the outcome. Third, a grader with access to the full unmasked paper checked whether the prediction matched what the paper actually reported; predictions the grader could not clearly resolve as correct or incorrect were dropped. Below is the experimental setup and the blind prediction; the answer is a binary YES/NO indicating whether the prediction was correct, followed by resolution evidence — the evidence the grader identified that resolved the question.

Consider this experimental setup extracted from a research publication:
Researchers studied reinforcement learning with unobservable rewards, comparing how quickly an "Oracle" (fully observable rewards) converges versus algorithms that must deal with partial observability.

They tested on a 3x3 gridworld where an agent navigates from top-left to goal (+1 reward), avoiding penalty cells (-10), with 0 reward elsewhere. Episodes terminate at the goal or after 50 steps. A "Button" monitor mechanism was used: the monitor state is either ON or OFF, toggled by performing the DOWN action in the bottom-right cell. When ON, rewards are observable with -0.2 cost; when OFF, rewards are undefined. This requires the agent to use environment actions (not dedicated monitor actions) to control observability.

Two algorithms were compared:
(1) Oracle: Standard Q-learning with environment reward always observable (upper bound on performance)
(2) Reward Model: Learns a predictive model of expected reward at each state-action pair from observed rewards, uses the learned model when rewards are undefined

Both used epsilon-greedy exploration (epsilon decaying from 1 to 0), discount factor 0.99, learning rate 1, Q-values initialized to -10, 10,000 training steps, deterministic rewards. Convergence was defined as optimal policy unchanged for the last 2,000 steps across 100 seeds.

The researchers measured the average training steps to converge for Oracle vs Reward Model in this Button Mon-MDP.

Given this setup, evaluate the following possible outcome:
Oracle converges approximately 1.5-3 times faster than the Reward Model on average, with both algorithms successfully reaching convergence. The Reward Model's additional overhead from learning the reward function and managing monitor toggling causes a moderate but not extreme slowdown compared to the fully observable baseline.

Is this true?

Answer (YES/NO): NO